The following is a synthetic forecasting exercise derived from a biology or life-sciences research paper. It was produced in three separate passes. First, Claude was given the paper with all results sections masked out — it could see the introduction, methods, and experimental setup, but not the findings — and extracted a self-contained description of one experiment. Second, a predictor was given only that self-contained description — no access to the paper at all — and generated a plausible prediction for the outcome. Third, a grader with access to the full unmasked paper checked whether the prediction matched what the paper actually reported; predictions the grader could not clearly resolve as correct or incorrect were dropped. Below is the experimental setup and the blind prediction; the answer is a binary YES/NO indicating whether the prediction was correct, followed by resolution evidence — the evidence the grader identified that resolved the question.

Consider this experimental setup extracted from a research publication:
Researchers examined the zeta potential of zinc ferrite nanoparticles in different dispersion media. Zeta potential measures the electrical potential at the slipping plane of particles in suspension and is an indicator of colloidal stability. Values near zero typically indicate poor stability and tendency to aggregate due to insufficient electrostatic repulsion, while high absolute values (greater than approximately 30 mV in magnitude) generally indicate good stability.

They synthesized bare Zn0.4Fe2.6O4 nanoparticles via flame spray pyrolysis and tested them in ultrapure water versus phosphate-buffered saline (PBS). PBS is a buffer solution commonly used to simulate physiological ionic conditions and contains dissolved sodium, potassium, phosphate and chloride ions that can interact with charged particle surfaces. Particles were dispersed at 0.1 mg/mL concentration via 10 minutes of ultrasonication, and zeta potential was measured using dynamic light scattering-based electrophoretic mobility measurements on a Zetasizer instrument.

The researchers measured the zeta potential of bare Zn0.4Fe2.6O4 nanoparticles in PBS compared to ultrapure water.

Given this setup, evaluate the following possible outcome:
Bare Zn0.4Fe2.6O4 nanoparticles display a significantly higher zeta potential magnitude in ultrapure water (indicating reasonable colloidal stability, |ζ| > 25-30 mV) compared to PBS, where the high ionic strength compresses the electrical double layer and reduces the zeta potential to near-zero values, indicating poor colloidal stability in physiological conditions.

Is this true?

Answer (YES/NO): NO